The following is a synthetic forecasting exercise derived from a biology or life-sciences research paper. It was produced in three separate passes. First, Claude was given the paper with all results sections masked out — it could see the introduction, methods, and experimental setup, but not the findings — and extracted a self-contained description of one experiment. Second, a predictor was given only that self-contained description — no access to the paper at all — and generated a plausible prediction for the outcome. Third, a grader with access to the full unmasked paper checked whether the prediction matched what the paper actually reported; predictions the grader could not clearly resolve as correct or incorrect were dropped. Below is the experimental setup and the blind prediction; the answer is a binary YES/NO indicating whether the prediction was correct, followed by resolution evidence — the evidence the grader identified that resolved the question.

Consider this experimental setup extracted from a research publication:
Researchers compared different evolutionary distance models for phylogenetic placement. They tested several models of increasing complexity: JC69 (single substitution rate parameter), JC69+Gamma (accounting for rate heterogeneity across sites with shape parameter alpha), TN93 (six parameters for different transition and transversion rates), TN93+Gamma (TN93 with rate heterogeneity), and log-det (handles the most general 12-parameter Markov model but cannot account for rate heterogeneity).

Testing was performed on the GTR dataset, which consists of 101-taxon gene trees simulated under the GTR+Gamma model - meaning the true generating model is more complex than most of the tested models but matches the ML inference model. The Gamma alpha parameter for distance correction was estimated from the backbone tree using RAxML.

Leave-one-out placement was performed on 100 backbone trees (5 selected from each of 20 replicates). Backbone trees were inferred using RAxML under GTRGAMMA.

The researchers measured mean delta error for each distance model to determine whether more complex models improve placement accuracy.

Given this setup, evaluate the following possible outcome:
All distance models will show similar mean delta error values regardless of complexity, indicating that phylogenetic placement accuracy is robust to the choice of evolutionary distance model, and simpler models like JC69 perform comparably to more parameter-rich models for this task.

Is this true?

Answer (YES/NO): YES